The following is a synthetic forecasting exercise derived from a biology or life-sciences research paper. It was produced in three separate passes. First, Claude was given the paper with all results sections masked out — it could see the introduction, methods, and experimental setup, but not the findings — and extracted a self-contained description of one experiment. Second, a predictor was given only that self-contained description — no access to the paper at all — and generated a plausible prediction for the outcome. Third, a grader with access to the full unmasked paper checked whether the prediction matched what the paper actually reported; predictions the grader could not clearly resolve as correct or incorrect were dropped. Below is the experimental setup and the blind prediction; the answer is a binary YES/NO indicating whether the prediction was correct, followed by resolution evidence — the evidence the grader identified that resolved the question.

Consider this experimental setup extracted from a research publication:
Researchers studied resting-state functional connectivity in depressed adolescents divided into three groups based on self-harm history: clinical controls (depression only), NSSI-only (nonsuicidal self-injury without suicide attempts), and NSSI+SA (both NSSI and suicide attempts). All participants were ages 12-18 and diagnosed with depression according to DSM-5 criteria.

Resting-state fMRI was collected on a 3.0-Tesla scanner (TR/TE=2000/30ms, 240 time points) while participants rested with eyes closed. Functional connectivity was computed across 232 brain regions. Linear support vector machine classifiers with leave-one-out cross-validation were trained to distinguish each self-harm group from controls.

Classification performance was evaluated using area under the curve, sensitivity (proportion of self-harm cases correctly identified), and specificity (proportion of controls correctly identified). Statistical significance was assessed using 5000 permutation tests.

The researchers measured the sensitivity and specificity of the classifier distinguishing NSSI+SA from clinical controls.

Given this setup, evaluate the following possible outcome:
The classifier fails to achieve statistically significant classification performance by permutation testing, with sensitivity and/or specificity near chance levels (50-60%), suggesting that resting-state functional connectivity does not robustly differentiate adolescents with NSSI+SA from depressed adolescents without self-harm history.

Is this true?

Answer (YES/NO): NO